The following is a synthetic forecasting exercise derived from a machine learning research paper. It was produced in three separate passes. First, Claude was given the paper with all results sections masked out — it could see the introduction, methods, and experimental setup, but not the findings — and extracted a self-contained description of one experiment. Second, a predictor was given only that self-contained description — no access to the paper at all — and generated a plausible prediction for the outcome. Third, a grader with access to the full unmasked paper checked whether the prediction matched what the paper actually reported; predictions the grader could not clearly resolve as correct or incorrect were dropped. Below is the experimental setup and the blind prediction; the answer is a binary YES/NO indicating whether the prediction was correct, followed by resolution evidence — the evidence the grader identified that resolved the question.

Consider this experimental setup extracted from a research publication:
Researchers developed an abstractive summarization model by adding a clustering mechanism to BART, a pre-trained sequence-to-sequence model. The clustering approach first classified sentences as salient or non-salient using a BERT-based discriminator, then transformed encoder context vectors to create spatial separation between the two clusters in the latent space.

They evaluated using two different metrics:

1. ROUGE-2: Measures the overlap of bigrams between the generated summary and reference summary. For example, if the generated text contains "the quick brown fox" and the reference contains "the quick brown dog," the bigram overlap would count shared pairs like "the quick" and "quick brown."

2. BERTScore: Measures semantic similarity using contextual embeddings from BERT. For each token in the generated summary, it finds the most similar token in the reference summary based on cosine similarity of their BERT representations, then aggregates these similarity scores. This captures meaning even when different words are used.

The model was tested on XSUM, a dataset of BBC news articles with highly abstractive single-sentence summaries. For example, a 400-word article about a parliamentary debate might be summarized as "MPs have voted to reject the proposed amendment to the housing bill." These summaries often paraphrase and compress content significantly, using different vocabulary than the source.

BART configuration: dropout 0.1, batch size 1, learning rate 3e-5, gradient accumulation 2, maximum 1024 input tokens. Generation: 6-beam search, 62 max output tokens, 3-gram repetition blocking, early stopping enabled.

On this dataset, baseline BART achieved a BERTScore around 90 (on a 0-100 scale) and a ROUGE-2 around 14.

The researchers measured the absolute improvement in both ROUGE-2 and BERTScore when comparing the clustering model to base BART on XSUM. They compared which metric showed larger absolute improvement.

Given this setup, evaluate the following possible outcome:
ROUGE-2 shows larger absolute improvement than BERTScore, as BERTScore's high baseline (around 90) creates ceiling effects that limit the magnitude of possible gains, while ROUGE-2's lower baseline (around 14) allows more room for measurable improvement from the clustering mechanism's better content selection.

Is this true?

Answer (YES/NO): YES